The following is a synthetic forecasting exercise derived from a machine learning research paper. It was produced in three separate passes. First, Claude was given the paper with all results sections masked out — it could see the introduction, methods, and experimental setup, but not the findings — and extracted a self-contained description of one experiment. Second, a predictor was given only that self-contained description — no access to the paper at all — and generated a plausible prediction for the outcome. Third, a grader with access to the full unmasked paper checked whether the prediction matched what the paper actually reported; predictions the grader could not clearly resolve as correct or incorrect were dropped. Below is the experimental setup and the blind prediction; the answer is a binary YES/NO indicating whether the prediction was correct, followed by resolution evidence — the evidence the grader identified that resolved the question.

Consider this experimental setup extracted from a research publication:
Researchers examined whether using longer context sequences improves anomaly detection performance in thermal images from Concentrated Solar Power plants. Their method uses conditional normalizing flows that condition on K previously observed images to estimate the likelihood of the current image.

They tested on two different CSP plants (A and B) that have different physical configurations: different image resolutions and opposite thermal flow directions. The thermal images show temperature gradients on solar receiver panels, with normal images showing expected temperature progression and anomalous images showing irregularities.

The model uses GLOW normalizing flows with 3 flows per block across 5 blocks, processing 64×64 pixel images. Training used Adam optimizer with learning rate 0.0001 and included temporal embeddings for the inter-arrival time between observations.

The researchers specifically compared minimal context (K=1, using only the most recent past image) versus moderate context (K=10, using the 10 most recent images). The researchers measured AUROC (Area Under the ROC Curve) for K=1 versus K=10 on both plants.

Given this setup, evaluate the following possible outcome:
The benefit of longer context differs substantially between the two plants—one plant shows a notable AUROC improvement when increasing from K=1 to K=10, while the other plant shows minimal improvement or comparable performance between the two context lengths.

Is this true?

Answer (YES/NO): YES